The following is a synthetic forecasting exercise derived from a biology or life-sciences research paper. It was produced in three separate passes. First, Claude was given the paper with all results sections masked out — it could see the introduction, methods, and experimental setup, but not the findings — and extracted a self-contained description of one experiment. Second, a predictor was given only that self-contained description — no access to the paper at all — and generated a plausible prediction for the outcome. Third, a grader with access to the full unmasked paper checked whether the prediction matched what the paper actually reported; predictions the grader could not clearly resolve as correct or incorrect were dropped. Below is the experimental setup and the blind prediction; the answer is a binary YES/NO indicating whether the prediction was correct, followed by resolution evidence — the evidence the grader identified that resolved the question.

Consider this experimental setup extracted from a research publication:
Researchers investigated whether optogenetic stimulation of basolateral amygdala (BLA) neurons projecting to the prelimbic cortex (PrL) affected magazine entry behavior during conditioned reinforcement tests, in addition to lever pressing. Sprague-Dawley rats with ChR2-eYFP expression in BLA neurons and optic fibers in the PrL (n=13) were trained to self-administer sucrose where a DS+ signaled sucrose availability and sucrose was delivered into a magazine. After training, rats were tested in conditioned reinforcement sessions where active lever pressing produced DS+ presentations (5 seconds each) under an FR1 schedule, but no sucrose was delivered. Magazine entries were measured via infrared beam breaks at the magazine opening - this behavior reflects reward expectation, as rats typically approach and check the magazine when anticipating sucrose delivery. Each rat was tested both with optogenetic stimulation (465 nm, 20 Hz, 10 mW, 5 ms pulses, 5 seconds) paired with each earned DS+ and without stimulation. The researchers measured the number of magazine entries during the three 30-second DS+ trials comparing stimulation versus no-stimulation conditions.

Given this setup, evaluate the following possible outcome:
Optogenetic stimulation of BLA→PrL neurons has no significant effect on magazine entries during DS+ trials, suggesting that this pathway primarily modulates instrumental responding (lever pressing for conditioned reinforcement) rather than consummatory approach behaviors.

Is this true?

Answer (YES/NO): YES